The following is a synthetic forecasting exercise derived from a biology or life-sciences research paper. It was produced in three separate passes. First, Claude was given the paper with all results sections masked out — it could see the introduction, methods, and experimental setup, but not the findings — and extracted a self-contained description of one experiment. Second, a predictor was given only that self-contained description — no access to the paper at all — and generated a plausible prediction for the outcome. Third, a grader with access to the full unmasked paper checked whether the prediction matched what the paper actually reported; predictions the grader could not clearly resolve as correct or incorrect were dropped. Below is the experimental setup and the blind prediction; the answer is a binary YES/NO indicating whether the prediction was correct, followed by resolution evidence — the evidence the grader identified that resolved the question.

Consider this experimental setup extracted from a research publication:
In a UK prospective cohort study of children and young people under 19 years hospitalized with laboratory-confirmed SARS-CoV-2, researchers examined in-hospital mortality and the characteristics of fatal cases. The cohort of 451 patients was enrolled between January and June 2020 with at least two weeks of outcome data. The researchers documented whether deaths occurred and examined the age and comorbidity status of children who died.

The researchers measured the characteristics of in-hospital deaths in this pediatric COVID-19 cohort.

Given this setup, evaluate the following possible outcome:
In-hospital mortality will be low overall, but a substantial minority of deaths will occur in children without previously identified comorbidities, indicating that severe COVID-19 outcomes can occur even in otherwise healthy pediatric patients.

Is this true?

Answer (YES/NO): NO